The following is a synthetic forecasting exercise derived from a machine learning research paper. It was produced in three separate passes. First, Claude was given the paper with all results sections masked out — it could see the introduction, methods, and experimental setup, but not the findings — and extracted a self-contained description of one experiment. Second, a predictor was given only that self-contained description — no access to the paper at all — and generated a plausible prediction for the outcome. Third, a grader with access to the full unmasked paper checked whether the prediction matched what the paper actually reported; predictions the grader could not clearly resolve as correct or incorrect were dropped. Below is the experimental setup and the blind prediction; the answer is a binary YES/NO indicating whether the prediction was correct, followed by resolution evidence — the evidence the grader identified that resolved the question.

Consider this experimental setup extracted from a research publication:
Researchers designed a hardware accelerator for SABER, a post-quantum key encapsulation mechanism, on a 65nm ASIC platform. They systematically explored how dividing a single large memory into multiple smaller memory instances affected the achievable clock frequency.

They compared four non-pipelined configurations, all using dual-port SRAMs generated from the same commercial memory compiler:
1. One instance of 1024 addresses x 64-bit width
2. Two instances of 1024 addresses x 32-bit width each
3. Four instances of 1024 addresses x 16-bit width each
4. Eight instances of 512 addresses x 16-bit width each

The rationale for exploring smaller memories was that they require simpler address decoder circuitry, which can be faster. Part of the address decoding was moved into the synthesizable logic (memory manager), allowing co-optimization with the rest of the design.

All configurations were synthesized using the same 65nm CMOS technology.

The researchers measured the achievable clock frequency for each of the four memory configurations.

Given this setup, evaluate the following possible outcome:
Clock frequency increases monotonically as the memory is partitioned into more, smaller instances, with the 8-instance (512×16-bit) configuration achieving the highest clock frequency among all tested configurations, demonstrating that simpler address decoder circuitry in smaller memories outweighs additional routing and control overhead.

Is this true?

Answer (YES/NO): NO